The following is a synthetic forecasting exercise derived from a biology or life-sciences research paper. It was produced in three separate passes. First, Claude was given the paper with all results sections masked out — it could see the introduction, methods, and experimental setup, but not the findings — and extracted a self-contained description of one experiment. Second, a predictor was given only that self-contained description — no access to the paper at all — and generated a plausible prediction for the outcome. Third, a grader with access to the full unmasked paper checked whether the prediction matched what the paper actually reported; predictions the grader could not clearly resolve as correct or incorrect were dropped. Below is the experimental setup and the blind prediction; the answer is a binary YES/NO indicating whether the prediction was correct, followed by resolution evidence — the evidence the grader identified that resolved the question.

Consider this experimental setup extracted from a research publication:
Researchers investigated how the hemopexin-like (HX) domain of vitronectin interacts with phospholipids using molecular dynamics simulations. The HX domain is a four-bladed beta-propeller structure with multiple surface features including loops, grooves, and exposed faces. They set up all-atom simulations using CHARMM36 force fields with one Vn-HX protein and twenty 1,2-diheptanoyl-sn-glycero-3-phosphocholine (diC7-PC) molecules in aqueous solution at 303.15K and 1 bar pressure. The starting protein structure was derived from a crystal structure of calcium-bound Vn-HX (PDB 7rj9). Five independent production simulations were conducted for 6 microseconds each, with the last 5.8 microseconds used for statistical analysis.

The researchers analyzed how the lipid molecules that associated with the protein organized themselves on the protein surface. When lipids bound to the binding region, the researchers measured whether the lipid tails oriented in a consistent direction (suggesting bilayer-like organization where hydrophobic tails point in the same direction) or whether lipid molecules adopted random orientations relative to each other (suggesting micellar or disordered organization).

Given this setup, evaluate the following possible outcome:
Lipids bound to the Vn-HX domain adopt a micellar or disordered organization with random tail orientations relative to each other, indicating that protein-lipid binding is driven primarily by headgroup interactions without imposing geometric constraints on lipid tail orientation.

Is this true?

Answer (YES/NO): NO